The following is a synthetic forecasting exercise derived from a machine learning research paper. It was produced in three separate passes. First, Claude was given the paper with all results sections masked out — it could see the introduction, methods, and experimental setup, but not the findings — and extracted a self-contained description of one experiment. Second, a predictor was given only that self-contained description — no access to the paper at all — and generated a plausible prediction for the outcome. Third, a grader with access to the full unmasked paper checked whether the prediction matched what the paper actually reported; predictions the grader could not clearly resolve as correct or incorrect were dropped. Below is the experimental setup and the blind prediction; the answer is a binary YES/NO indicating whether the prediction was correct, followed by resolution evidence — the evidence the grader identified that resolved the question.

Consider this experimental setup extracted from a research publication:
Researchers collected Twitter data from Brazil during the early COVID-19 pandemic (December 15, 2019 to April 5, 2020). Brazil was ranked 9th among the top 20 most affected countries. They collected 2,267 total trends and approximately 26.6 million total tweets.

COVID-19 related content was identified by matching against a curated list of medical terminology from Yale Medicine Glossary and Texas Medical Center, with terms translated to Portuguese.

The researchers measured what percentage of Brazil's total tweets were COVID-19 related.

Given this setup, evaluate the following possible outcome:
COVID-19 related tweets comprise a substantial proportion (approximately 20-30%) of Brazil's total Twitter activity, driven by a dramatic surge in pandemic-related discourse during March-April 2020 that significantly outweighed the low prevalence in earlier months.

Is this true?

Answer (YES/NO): NO